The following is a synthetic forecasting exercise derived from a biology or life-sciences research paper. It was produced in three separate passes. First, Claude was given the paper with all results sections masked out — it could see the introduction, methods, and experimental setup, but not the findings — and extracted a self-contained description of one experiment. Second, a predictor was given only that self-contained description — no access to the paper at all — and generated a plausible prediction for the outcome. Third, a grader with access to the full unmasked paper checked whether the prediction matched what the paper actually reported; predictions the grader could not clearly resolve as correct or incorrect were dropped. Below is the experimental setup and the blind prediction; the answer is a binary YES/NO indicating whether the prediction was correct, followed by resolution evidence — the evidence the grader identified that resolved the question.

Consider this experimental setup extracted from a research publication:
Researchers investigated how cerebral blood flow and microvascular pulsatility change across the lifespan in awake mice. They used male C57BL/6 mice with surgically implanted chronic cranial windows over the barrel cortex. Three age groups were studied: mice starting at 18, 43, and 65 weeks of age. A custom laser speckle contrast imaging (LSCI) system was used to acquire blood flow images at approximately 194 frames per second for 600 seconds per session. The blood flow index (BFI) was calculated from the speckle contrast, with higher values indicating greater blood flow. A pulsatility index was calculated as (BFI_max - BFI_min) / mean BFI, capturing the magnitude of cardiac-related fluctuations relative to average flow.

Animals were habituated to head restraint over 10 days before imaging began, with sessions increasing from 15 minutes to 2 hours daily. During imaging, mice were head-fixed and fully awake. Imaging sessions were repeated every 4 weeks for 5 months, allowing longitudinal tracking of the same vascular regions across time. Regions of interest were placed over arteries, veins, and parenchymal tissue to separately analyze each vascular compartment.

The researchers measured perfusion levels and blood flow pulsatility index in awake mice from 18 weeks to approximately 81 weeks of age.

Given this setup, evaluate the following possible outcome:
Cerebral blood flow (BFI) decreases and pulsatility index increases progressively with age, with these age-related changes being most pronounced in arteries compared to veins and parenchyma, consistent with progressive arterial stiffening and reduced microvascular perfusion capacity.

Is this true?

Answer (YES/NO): NO